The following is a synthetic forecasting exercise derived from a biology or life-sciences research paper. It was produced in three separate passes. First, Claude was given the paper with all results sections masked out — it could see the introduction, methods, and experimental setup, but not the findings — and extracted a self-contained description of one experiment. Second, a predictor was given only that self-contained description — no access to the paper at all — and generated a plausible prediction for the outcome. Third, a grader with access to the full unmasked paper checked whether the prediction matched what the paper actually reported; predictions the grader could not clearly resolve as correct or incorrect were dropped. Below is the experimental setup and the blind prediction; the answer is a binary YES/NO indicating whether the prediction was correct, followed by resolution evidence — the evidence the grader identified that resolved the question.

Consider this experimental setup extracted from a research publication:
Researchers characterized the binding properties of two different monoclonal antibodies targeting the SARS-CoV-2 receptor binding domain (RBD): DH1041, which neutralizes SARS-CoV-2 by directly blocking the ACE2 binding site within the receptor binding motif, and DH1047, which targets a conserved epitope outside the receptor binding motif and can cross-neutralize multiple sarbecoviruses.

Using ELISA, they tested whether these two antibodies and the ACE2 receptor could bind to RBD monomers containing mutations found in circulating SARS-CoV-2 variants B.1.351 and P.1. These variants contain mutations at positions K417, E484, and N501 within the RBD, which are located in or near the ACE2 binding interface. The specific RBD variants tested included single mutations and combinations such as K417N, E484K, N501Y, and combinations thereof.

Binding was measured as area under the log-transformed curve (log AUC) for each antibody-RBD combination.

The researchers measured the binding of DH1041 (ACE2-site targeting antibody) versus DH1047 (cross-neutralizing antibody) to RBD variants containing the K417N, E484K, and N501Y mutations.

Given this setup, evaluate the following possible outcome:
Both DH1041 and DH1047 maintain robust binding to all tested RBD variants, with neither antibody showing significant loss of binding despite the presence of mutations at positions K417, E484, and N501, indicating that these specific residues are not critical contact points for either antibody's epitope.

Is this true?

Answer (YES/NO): NO